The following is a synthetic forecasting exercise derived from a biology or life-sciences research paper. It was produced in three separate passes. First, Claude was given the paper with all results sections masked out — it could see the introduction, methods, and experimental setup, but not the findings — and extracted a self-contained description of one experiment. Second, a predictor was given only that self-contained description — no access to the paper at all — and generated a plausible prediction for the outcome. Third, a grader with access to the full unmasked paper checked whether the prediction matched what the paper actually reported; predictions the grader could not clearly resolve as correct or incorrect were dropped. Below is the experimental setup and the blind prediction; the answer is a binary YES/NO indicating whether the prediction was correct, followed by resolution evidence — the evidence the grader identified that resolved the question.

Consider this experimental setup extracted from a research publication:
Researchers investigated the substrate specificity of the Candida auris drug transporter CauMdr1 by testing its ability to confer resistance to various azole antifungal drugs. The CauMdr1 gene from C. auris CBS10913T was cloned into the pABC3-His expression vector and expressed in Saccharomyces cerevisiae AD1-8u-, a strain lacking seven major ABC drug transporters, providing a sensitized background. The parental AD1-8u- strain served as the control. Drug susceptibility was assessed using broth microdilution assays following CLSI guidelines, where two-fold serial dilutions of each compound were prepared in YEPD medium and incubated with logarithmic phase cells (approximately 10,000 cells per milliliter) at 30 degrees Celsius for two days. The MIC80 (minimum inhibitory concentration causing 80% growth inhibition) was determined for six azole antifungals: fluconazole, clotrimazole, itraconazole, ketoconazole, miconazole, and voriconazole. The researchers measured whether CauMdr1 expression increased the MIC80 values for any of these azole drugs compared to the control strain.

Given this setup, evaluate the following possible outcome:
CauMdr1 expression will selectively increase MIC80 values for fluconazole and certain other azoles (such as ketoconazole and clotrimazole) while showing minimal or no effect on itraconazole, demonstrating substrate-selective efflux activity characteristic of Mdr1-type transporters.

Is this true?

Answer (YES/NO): YES